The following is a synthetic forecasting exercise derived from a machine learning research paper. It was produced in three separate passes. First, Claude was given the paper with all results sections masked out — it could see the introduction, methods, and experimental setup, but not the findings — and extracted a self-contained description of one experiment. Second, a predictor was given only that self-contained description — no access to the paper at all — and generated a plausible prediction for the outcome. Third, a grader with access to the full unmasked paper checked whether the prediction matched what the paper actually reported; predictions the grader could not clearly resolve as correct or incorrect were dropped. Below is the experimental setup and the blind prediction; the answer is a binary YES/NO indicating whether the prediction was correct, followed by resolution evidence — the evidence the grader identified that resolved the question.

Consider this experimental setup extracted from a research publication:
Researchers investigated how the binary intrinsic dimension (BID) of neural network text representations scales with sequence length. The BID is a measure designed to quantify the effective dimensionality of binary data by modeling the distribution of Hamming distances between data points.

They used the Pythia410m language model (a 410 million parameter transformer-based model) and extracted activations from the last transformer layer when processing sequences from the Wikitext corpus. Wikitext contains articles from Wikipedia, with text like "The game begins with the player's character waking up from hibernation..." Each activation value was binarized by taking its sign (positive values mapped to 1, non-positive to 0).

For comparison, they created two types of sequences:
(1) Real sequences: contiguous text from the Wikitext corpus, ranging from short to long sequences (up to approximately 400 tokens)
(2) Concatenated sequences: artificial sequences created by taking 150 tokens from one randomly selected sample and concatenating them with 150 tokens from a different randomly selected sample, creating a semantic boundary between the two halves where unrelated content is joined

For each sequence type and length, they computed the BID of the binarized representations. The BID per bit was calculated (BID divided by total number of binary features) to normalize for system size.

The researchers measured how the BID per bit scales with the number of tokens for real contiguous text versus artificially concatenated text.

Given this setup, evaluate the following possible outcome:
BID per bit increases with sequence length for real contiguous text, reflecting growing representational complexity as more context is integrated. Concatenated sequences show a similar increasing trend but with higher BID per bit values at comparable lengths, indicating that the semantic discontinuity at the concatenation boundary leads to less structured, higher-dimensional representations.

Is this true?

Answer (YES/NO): NO